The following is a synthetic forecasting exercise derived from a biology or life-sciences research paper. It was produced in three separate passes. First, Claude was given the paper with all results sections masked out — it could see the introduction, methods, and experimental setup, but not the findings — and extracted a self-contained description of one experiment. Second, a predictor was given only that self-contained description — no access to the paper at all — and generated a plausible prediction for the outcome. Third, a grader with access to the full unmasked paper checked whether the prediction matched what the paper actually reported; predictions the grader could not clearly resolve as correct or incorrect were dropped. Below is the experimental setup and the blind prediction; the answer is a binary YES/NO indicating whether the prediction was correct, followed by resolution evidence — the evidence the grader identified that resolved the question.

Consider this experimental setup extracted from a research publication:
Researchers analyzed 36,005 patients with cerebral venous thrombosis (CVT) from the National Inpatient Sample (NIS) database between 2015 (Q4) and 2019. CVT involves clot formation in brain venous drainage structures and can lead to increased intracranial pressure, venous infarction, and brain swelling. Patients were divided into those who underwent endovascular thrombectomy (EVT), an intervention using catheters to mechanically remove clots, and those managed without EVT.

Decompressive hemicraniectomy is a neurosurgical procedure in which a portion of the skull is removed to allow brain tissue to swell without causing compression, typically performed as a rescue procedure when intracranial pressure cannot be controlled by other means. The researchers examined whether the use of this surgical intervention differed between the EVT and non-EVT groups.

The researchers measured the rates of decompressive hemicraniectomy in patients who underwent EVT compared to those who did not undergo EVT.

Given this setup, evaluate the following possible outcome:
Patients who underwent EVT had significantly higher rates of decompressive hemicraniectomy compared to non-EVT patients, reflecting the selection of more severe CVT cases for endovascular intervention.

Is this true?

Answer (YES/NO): NO